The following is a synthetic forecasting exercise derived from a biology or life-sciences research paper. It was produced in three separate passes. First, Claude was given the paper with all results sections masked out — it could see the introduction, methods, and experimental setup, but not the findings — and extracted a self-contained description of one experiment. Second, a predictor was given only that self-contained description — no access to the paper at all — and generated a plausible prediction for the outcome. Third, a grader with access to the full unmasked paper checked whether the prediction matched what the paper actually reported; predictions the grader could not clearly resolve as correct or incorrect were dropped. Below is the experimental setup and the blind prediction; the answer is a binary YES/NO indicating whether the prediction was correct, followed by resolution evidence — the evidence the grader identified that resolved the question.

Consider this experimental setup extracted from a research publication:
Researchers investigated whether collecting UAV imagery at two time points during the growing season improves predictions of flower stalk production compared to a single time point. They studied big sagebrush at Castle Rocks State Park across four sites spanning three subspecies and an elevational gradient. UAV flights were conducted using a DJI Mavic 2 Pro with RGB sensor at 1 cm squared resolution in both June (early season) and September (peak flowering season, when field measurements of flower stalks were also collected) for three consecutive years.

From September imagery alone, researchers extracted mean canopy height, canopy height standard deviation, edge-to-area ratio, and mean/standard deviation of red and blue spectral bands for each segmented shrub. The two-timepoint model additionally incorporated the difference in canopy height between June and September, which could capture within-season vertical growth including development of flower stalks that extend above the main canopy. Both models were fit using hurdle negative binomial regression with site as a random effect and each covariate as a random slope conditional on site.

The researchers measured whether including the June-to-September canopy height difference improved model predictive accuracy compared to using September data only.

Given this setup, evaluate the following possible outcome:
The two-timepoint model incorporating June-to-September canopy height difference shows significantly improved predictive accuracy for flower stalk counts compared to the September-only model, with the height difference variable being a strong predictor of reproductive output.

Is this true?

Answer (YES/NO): NO